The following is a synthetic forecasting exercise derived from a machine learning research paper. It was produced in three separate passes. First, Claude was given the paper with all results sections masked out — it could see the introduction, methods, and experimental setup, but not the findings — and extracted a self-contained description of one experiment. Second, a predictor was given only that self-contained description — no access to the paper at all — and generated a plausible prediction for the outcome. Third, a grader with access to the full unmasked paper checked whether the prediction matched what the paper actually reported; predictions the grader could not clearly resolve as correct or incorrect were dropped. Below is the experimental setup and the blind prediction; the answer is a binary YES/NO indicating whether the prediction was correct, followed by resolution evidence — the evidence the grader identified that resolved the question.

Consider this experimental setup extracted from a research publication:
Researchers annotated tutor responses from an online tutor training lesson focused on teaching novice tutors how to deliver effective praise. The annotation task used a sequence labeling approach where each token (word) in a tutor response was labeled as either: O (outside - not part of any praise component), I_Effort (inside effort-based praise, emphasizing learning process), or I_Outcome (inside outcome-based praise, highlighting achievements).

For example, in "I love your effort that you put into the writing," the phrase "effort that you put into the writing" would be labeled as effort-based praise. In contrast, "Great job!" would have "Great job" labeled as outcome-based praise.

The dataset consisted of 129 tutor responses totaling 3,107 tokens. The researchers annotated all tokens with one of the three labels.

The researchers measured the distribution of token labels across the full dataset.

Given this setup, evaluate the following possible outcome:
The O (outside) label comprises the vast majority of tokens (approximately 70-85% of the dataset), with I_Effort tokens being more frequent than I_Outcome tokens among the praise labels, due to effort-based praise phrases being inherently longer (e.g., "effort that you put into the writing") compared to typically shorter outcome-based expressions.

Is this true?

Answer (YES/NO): YES